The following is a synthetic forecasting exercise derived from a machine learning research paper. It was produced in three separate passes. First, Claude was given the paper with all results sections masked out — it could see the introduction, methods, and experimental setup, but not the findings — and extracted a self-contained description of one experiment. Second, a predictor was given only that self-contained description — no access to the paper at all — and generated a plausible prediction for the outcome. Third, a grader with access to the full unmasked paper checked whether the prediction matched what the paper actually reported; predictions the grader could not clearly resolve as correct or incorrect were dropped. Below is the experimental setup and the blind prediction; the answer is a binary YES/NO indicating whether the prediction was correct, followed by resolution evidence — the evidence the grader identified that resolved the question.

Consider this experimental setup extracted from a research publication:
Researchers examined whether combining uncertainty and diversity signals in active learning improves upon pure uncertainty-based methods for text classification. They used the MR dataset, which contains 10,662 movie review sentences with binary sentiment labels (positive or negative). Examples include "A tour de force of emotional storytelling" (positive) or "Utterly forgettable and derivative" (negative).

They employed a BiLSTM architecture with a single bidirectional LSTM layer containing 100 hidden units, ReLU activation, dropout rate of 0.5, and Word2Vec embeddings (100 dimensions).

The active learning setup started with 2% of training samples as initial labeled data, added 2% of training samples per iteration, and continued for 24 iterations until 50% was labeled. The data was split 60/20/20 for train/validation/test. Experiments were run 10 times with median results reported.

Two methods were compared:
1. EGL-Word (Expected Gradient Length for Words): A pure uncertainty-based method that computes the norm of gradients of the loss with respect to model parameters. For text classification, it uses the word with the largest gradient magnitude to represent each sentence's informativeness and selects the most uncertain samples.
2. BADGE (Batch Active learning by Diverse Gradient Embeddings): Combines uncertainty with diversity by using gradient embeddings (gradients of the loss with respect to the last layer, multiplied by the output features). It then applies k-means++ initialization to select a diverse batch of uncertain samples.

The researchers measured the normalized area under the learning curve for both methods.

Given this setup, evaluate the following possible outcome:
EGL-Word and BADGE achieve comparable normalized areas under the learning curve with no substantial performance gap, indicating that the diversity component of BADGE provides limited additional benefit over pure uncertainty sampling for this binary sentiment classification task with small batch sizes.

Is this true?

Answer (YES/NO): NO